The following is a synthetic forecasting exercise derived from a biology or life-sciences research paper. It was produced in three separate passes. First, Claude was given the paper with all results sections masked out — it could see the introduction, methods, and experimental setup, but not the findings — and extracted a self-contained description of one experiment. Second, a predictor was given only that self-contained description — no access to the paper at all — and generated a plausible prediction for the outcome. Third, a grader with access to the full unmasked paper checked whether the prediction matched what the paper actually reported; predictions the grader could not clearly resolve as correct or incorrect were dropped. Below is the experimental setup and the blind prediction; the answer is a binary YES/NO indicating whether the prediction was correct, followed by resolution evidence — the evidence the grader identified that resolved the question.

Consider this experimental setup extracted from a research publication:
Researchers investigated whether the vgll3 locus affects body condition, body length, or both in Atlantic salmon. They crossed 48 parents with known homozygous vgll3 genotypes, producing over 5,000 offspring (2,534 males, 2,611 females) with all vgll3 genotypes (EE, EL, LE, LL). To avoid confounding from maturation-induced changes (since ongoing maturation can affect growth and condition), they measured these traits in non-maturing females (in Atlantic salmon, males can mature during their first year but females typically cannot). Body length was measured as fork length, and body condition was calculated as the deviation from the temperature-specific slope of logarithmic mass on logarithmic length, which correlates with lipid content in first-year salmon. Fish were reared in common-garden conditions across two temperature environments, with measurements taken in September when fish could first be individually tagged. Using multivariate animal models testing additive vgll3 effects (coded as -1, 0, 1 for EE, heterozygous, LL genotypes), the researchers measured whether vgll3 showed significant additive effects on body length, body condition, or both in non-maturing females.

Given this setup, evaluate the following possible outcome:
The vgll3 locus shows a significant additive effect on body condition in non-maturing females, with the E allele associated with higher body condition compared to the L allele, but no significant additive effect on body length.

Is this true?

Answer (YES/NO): YES